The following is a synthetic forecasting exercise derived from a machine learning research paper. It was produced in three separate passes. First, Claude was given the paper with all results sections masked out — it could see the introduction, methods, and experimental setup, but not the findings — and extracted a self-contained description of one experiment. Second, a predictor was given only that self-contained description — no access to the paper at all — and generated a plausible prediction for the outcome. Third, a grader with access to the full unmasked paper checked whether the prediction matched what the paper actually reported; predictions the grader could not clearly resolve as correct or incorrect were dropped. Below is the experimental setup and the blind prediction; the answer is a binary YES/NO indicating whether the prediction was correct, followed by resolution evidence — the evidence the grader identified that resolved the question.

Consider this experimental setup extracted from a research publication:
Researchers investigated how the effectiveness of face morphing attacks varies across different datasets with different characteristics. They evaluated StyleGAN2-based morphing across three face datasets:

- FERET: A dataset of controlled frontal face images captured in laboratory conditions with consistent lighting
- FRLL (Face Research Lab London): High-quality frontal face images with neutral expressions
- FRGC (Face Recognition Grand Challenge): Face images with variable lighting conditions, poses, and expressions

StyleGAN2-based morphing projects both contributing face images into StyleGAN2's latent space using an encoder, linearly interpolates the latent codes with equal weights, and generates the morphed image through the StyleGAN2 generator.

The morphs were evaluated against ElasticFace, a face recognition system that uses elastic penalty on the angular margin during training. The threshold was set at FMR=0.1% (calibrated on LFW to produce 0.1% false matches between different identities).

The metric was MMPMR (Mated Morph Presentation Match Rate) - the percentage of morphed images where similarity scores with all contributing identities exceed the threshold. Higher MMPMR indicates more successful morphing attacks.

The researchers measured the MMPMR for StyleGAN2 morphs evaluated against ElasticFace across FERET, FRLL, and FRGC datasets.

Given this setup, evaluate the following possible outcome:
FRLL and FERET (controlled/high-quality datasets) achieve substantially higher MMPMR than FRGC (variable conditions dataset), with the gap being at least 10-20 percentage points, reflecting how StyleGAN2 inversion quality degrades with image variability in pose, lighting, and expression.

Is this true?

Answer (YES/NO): NO